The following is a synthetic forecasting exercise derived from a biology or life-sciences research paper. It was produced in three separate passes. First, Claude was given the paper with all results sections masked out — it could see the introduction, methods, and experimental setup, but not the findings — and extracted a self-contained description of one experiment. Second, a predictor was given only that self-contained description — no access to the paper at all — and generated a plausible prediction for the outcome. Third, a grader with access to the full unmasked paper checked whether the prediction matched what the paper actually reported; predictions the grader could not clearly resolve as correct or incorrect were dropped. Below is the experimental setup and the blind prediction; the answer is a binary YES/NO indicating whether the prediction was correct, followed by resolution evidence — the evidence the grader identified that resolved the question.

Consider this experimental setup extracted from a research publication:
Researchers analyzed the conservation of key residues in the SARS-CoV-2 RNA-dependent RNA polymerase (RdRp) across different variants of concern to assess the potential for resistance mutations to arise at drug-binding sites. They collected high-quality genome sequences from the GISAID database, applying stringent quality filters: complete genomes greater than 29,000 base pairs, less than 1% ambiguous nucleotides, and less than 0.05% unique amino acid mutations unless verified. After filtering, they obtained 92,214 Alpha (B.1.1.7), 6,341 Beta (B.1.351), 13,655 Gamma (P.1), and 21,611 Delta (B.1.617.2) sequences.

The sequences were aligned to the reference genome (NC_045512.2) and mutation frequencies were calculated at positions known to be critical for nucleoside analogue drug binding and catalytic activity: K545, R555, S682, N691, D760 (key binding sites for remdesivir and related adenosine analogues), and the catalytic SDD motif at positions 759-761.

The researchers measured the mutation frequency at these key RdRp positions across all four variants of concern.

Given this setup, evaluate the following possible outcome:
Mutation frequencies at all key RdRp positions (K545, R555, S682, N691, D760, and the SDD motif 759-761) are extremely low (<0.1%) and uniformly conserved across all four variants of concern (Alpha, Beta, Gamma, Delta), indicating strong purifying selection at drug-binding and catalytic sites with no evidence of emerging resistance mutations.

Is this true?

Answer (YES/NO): YES